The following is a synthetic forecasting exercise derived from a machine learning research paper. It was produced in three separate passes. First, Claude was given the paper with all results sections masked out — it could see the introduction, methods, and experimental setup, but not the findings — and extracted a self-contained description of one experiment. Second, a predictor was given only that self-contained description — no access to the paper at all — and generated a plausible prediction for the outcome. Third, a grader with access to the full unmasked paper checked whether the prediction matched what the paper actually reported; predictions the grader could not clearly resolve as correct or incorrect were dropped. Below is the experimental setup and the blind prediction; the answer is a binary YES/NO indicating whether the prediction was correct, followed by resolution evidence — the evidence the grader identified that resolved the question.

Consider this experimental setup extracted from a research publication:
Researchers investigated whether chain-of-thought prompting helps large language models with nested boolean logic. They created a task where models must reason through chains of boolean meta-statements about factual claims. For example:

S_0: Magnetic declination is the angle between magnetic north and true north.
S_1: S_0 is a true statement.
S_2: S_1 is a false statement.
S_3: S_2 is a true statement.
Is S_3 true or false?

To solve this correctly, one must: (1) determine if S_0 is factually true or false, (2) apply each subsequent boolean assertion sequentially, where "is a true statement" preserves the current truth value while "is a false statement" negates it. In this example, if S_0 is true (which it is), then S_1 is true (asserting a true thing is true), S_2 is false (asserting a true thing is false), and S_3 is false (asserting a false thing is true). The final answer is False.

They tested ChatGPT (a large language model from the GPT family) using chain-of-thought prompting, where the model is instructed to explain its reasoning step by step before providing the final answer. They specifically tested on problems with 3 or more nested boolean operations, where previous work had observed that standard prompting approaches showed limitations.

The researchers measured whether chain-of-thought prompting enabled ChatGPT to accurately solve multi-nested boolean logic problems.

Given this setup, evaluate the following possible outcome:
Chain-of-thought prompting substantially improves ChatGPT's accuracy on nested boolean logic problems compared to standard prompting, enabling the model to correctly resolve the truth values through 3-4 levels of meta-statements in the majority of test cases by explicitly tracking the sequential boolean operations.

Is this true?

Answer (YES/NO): NO